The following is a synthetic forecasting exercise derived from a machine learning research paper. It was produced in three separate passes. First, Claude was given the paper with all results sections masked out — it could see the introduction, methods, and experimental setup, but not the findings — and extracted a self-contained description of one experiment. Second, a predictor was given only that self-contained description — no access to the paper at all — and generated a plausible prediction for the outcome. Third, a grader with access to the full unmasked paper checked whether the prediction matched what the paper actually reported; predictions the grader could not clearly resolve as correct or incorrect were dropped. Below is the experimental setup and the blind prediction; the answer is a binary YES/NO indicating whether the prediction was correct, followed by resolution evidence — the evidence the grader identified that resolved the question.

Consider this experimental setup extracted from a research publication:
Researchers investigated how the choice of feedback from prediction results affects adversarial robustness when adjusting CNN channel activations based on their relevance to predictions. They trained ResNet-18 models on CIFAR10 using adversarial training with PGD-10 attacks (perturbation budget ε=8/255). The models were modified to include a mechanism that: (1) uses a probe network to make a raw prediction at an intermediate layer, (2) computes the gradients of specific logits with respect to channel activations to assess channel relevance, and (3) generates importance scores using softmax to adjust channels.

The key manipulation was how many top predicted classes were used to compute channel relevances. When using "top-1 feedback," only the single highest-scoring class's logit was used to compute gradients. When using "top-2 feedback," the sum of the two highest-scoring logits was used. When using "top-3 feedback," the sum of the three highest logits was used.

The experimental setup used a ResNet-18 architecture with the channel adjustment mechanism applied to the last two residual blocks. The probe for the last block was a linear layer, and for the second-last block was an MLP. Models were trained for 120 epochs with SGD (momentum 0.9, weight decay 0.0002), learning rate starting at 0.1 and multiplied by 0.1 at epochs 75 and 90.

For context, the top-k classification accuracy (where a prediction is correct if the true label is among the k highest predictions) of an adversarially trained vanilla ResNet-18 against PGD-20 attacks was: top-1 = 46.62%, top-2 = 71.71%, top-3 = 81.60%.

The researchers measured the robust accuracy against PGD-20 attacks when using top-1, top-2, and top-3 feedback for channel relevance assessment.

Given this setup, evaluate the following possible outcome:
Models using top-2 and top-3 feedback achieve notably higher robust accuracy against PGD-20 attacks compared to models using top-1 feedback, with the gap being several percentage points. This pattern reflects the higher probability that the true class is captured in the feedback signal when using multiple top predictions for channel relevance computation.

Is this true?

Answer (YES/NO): YES